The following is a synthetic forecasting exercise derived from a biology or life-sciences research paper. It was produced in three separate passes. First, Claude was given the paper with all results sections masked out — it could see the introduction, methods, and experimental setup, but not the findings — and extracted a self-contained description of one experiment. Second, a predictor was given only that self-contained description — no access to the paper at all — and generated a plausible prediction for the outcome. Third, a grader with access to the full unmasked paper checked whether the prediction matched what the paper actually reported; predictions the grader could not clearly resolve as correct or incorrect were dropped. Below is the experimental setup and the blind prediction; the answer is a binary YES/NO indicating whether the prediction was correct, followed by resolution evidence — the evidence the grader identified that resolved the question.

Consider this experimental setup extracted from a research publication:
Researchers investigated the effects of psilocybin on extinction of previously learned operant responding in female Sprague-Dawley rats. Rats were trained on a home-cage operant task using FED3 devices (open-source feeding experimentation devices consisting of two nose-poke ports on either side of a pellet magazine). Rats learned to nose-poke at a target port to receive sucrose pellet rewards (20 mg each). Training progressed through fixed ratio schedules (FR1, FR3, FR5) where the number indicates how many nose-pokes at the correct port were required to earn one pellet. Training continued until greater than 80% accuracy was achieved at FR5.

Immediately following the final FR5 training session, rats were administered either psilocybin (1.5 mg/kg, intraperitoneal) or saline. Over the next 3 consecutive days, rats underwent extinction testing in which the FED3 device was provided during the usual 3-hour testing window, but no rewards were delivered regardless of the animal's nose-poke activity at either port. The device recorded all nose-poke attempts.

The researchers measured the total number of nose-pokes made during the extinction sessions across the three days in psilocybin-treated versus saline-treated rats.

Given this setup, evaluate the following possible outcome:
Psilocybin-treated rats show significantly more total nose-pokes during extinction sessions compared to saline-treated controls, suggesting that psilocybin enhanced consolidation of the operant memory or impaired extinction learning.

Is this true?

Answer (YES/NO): NO